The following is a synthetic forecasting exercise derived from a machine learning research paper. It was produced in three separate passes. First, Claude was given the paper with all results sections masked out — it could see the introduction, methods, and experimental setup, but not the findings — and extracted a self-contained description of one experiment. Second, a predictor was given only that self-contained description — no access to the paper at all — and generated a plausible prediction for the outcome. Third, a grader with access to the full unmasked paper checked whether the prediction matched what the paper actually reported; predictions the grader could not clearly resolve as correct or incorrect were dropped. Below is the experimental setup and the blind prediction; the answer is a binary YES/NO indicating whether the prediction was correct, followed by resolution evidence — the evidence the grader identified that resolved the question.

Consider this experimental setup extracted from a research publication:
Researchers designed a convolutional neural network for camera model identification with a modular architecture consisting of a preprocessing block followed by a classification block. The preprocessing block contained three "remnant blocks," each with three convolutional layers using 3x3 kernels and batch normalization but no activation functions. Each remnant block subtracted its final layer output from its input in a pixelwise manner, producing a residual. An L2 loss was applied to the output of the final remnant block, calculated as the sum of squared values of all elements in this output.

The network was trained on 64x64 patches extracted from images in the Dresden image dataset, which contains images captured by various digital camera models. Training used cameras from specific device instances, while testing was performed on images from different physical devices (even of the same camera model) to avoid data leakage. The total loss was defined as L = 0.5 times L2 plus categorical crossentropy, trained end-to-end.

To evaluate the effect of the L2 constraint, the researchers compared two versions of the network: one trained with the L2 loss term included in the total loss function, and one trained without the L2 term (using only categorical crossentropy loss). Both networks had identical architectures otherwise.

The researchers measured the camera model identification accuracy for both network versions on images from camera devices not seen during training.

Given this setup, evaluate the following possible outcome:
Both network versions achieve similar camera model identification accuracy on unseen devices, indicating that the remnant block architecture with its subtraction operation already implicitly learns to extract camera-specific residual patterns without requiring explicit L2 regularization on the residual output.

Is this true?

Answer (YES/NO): NO